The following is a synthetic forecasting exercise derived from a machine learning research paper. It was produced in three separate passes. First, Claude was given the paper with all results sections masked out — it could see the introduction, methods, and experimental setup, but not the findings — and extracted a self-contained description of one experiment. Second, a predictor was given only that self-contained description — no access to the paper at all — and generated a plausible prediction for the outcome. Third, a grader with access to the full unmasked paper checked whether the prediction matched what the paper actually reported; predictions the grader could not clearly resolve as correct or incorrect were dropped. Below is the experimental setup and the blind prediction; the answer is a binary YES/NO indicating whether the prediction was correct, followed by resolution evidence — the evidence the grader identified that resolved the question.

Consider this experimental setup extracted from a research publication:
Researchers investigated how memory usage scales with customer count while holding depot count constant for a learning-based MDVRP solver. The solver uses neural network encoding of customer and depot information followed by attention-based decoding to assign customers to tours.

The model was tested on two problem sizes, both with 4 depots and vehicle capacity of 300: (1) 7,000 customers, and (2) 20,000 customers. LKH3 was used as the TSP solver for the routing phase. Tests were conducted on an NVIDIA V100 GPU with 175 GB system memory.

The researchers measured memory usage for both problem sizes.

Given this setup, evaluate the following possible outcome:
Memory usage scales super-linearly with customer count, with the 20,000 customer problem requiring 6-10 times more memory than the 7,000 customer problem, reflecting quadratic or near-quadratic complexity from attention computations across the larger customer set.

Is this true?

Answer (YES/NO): YES